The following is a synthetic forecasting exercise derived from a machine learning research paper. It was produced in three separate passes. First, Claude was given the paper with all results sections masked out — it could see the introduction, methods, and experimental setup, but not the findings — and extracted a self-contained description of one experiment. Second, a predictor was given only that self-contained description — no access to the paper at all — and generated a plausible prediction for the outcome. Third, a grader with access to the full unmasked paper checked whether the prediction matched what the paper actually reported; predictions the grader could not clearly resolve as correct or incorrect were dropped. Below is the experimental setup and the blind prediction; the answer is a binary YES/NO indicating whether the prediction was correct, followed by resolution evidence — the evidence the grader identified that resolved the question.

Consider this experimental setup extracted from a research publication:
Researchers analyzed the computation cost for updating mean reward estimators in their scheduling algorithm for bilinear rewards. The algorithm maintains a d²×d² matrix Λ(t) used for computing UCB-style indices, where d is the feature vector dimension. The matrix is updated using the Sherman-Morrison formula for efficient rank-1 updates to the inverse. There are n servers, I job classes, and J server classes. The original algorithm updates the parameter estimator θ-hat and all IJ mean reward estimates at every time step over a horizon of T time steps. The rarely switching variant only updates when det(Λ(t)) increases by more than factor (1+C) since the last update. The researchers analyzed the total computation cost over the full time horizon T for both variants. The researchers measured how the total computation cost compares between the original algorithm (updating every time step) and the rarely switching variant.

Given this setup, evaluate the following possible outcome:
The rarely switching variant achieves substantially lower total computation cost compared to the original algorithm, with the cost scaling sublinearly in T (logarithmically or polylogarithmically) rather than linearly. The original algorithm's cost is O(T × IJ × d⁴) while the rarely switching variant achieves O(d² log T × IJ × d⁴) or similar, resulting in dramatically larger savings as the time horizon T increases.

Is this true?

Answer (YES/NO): NO